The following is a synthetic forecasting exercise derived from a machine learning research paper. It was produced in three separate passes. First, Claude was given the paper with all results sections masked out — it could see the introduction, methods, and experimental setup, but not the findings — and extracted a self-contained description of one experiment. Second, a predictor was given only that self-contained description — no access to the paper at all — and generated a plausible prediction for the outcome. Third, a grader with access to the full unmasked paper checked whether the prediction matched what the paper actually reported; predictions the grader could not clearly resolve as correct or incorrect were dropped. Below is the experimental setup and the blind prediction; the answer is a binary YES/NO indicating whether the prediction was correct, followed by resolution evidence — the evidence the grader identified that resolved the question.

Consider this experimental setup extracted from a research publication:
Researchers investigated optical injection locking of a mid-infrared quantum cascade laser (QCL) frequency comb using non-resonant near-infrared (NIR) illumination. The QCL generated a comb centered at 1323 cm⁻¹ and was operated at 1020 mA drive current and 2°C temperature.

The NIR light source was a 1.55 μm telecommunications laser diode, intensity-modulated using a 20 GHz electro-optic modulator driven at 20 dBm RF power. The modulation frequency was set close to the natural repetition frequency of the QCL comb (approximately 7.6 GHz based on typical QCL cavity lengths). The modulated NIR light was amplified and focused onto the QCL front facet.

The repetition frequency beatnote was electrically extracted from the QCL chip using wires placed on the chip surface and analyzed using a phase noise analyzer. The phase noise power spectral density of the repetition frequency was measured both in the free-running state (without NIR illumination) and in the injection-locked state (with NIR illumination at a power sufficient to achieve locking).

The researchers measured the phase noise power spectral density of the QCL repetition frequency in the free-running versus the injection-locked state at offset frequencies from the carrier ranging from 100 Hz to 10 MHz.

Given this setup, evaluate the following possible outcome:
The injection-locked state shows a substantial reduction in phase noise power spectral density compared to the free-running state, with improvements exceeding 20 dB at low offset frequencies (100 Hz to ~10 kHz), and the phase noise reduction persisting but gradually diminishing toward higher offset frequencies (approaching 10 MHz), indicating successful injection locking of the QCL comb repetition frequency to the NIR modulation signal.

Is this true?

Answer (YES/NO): YES